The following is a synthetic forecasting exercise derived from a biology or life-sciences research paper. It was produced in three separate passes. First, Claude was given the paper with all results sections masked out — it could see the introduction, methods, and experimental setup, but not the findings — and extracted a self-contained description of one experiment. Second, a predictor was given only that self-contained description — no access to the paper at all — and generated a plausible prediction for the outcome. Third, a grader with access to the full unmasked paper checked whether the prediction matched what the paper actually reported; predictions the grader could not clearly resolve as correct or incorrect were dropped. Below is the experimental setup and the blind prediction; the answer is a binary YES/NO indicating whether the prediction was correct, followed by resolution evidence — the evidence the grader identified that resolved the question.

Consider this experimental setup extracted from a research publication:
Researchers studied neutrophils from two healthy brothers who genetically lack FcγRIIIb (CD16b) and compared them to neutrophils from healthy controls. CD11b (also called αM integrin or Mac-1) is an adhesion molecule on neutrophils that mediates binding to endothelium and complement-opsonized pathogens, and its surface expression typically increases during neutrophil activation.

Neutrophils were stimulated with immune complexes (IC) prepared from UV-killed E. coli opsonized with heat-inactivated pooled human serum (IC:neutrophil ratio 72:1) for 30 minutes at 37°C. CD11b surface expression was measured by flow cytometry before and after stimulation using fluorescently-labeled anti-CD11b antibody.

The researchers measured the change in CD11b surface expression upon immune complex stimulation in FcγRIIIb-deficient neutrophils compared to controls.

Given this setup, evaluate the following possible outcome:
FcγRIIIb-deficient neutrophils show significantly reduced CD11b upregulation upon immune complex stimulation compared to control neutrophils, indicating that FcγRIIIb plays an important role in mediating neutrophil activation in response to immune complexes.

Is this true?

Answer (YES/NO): NO